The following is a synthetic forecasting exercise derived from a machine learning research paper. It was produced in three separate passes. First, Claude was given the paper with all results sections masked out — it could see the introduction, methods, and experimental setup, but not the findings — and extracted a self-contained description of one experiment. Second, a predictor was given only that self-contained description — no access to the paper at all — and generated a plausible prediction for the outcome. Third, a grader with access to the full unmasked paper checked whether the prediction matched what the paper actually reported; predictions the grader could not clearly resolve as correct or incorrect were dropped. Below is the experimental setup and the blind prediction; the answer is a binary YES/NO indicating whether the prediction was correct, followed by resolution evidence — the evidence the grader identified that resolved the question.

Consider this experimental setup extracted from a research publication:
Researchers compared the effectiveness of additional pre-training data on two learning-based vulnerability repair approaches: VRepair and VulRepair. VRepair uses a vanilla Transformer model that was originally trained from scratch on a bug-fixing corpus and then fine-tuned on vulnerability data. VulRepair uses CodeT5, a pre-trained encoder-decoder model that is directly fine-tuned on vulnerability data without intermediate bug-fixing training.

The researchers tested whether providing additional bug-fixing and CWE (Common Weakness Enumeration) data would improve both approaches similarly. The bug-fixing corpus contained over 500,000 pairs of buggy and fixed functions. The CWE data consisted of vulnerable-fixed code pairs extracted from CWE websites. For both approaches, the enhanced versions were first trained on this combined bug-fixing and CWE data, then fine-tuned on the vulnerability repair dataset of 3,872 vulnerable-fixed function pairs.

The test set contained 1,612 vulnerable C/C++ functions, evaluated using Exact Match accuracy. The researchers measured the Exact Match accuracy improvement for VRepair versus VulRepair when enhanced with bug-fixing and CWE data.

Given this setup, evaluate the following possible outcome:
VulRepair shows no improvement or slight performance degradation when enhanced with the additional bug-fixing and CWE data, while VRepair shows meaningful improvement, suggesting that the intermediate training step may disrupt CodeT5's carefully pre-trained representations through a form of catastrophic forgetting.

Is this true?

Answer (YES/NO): NO